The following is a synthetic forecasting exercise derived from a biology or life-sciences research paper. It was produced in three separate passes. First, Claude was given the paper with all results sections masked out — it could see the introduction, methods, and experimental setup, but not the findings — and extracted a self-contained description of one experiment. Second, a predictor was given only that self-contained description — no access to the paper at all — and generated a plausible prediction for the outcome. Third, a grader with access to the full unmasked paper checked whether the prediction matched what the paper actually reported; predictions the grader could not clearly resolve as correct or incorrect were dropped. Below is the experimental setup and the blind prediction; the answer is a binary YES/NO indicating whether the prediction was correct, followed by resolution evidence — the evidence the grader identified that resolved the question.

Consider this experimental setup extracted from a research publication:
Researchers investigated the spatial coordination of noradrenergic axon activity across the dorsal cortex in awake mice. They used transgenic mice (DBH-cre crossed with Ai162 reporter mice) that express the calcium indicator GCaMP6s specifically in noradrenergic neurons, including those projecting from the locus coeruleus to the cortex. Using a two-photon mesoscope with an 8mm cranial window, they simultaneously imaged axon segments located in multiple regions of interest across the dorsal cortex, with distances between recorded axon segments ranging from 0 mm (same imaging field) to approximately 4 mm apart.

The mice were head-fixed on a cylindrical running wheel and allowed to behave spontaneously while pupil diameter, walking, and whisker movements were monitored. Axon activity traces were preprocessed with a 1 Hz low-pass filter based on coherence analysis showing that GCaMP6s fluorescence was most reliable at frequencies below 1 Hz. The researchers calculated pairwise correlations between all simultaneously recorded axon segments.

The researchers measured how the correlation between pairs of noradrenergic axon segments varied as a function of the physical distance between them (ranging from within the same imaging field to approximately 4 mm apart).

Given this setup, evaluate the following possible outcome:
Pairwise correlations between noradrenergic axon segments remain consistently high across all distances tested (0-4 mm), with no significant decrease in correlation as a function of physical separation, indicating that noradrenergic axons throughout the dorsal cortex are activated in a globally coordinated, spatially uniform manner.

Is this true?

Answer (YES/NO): YES